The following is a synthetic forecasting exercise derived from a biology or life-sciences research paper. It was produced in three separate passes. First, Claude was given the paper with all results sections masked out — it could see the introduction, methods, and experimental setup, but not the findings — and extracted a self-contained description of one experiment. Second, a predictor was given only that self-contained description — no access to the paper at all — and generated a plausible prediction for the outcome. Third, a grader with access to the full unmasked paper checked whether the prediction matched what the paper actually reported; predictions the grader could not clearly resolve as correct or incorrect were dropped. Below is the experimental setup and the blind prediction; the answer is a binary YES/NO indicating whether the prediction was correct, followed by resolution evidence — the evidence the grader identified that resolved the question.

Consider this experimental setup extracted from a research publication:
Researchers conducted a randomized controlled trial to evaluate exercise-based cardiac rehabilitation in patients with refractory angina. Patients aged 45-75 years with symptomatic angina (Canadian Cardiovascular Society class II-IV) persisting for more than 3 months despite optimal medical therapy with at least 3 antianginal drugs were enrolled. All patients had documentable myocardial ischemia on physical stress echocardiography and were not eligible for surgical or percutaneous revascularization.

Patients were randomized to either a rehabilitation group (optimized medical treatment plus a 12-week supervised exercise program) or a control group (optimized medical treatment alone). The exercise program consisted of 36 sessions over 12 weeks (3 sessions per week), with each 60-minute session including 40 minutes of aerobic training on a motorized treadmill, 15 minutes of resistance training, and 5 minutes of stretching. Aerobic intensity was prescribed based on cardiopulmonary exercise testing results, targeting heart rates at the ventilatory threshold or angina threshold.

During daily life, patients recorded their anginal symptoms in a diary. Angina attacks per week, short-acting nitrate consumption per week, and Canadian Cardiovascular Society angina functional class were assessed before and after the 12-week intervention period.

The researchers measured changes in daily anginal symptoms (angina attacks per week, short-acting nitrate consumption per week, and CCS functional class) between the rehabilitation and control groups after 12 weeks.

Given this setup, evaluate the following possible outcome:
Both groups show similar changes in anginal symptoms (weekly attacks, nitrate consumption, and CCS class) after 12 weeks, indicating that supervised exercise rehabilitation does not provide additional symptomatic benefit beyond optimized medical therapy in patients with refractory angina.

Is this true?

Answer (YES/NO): YES